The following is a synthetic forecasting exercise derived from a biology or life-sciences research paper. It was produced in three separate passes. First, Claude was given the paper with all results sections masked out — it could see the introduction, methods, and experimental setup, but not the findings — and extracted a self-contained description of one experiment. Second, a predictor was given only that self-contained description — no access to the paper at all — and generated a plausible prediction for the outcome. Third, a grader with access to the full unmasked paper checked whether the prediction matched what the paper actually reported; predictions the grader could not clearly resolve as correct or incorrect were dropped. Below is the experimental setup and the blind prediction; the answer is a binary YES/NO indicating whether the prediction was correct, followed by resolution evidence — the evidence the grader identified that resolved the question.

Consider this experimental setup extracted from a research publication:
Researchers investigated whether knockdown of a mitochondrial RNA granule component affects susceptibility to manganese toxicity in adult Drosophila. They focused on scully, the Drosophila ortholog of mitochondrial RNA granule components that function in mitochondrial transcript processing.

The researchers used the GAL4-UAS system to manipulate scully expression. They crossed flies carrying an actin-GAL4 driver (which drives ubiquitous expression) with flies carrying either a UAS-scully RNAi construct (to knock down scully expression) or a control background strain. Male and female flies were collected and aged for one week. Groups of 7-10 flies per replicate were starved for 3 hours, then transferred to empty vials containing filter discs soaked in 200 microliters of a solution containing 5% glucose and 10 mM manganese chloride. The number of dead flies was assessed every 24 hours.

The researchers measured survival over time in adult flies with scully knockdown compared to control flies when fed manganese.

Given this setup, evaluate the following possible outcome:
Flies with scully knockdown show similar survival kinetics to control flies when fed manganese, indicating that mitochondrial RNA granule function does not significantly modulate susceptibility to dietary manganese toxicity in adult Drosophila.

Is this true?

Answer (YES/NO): NO